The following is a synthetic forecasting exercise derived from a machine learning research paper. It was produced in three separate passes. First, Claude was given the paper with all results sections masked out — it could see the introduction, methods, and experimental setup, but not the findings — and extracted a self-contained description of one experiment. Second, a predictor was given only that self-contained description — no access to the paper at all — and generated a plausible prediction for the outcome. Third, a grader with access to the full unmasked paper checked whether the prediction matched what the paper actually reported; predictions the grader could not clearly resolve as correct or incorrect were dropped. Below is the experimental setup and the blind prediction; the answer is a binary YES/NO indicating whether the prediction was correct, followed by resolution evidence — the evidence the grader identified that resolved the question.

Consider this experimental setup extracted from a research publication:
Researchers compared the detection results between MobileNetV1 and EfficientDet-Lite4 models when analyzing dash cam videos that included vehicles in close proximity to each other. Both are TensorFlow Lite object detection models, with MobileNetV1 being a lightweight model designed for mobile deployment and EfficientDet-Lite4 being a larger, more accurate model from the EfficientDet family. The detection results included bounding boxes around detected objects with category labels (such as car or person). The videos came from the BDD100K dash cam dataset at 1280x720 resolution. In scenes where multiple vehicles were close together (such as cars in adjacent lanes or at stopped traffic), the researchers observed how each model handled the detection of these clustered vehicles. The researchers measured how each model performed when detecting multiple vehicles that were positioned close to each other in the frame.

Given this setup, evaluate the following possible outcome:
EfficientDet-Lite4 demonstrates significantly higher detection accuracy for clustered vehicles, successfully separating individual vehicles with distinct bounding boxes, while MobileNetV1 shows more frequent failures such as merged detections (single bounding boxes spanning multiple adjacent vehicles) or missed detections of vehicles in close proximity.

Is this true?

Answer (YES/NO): NO